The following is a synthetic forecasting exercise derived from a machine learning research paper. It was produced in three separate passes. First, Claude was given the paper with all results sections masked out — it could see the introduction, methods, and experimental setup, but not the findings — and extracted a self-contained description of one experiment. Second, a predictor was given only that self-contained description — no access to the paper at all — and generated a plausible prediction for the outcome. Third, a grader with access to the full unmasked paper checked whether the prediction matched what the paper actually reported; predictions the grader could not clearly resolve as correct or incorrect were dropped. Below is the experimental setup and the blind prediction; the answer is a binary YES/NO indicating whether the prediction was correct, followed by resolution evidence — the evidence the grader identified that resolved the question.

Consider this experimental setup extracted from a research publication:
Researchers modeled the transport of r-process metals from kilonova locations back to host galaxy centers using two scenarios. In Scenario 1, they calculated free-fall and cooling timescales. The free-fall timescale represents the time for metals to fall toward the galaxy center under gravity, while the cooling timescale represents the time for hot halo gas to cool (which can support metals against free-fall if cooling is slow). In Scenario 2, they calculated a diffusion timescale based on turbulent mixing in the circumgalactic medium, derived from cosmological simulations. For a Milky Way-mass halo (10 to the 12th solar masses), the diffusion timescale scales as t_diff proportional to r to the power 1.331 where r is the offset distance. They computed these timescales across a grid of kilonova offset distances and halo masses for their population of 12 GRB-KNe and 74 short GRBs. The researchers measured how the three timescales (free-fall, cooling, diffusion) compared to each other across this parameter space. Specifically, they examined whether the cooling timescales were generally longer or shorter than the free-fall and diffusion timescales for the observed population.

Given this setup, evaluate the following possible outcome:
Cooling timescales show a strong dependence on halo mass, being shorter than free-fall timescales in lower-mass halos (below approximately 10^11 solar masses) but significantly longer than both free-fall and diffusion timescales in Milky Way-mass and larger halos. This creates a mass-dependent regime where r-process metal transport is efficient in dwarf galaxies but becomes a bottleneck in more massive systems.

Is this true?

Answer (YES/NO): NO